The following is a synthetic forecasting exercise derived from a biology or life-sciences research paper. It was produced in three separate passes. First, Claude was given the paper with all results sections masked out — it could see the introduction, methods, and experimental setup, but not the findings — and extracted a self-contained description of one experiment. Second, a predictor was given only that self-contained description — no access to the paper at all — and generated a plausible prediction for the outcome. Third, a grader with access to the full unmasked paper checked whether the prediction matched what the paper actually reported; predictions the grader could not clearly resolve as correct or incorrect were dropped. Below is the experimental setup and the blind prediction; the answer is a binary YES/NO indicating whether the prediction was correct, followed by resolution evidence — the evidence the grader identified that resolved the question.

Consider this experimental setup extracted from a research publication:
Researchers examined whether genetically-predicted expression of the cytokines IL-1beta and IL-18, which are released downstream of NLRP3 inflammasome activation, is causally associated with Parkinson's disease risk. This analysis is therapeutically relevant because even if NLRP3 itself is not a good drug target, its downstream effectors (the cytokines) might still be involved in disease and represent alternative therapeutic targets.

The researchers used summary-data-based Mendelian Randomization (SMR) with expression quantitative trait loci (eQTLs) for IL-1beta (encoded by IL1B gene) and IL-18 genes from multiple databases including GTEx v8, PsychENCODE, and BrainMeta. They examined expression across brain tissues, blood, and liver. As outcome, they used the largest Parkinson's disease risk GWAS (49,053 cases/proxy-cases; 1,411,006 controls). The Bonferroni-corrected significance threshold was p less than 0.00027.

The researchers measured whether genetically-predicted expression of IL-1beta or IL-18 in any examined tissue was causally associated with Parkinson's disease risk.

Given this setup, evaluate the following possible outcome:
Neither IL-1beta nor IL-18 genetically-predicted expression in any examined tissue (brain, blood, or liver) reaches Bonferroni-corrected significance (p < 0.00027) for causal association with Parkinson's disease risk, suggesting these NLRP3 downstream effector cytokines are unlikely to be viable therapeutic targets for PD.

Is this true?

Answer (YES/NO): YES